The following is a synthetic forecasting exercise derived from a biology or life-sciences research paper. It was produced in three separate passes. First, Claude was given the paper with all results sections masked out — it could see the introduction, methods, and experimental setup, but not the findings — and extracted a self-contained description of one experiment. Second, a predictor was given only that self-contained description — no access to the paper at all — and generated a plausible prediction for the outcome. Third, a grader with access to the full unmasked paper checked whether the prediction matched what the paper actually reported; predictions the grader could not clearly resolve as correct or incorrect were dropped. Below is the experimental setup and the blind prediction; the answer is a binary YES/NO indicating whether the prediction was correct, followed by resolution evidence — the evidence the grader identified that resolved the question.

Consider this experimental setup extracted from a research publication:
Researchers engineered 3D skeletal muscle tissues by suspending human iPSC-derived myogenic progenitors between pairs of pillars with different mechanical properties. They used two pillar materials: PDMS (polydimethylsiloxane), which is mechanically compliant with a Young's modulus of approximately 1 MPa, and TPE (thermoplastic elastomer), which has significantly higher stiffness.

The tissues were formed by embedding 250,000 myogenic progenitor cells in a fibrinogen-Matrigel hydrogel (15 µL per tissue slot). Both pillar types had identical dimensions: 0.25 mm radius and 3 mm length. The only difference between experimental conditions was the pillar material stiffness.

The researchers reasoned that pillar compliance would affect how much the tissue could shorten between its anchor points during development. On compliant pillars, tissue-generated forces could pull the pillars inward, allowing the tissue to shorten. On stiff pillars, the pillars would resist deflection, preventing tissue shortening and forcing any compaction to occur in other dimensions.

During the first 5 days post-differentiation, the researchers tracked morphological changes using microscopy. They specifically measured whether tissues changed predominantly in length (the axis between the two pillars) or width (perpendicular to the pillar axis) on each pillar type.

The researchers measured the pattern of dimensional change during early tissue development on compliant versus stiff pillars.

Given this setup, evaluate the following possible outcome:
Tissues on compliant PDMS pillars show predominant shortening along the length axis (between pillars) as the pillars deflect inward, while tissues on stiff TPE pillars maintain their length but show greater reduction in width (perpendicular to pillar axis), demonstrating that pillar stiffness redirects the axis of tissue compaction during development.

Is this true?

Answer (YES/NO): YES